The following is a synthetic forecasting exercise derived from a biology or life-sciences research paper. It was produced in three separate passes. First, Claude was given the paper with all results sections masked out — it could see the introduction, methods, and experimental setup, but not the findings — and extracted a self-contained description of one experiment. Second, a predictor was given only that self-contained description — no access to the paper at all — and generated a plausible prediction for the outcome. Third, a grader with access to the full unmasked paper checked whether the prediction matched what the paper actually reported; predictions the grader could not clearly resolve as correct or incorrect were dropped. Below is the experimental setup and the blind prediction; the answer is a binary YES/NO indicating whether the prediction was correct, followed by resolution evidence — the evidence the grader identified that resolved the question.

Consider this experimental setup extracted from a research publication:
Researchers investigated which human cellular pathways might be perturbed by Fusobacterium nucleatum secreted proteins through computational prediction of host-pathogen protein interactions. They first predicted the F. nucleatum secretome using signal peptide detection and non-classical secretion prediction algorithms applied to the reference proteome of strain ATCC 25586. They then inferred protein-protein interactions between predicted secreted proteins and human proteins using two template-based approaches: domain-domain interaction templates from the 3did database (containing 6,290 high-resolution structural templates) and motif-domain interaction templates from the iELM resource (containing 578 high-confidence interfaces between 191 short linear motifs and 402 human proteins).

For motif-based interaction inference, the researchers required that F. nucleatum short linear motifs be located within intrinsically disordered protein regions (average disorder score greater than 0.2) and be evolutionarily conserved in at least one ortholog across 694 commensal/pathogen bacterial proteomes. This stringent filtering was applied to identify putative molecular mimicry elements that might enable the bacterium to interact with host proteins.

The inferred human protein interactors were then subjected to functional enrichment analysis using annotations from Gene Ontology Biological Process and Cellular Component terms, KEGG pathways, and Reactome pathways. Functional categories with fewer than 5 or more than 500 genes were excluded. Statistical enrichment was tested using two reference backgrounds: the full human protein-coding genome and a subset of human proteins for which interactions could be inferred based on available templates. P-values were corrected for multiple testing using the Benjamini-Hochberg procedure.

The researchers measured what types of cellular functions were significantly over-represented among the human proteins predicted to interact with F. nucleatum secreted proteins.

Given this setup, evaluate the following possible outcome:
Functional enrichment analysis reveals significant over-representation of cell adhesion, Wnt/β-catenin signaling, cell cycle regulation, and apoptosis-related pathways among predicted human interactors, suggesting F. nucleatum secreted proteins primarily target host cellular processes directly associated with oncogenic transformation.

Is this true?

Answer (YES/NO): NO